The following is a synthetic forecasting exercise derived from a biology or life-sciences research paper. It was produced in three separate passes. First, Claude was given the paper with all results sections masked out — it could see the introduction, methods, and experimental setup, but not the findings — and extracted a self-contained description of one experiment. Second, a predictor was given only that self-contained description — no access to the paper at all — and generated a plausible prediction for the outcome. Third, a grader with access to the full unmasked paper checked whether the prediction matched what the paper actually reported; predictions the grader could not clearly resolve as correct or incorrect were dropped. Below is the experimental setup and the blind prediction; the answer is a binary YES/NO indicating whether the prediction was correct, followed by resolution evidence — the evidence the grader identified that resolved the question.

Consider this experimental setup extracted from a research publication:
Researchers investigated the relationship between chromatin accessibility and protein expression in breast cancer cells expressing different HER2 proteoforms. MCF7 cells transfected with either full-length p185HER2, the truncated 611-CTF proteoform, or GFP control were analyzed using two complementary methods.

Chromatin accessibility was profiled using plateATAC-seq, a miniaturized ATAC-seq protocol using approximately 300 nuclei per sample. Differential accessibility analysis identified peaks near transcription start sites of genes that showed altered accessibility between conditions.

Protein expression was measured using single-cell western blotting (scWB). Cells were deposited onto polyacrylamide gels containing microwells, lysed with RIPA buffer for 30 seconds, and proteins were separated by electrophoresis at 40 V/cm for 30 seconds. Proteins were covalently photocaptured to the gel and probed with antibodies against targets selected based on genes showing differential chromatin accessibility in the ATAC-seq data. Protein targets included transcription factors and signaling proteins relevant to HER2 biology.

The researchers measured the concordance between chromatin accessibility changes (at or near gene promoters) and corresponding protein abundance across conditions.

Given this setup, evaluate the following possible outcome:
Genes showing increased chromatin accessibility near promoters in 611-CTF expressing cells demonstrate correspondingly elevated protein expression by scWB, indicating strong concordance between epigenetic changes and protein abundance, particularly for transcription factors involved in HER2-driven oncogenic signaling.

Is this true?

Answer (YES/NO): NO